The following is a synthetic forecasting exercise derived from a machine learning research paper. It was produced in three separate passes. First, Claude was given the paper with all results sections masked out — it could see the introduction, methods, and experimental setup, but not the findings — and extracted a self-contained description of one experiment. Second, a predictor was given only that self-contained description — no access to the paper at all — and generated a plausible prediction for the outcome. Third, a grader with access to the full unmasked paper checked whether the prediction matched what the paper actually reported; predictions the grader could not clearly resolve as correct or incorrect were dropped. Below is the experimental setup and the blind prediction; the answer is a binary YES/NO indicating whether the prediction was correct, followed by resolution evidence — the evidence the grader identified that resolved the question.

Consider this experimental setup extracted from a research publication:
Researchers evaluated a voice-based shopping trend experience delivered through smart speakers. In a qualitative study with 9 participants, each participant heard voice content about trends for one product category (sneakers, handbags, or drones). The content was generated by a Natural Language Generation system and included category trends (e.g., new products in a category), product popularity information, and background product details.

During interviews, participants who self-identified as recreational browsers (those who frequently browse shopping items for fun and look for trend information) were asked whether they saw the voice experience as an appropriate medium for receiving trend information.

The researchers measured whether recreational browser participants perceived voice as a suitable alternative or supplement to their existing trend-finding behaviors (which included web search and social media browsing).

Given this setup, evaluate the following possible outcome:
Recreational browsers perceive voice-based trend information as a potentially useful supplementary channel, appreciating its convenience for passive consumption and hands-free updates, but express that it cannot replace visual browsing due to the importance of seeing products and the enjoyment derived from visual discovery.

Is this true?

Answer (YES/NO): NO